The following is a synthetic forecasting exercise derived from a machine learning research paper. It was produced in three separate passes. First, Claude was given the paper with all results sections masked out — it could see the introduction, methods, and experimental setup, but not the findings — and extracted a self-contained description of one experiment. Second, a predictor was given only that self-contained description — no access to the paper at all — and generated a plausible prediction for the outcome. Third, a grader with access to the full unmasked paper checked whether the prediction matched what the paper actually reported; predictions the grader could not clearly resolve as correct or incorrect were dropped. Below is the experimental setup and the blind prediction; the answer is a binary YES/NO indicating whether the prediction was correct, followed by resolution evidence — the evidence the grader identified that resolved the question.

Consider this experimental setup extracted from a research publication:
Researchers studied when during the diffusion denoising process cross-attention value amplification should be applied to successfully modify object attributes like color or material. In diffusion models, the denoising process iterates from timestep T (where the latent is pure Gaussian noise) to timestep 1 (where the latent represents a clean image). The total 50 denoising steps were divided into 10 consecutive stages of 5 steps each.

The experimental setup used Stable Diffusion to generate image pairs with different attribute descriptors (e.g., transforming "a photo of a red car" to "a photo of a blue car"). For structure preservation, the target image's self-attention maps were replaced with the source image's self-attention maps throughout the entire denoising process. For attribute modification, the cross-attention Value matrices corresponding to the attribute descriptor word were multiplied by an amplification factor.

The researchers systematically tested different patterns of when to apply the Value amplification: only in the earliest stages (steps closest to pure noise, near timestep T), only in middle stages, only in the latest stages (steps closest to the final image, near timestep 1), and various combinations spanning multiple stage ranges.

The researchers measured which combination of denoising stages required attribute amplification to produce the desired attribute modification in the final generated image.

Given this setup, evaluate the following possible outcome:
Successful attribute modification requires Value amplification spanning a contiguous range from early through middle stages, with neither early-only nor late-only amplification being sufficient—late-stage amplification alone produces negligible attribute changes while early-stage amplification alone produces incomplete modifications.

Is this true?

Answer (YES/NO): NO